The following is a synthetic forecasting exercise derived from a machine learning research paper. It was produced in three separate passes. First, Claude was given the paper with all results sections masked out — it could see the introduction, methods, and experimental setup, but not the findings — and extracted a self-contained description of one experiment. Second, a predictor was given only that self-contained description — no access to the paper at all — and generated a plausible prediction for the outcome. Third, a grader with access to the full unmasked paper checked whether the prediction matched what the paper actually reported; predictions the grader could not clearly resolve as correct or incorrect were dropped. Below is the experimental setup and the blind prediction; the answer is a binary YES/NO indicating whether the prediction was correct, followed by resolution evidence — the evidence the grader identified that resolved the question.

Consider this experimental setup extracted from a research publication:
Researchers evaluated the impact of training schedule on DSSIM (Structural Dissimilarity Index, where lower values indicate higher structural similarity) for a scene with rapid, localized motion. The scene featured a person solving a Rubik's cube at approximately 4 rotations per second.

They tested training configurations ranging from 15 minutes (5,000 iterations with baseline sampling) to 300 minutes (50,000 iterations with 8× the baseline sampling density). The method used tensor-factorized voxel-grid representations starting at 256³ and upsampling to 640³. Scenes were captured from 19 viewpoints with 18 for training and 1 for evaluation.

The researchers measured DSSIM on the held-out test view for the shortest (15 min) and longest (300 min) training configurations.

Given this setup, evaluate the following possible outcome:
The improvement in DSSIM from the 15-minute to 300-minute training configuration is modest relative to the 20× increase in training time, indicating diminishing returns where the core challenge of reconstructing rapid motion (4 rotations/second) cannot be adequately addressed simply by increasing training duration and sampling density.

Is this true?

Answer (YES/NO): NO